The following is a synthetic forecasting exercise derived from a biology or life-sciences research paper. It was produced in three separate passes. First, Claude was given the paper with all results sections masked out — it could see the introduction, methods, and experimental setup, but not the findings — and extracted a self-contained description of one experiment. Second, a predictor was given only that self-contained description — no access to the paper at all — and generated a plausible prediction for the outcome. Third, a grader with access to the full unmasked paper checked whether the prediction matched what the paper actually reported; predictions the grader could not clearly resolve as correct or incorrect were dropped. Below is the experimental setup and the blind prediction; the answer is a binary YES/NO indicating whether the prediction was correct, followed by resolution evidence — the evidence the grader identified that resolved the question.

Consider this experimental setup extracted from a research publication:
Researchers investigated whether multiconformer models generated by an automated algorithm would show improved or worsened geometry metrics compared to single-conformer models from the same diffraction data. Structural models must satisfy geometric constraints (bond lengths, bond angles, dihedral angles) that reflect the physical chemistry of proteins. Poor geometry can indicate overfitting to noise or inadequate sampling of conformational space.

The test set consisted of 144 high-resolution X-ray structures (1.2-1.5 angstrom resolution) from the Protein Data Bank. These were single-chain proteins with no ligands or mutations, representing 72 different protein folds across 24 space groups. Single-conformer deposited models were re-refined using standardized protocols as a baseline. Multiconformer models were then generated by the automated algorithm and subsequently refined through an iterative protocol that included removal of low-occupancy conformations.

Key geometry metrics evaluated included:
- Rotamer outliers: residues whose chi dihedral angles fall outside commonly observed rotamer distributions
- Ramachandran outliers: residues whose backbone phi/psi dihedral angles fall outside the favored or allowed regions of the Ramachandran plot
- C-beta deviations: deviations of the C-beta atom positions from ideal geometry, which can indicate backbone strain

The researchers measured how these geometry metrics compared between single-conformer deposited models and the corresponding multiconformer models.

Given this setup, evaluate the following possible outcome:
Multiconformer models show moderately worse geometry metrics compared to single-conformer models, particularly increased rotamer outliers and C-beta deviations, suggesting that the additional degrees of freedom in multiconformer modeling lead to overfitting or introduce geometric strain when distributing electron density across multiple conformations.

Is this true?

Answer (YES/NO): NO